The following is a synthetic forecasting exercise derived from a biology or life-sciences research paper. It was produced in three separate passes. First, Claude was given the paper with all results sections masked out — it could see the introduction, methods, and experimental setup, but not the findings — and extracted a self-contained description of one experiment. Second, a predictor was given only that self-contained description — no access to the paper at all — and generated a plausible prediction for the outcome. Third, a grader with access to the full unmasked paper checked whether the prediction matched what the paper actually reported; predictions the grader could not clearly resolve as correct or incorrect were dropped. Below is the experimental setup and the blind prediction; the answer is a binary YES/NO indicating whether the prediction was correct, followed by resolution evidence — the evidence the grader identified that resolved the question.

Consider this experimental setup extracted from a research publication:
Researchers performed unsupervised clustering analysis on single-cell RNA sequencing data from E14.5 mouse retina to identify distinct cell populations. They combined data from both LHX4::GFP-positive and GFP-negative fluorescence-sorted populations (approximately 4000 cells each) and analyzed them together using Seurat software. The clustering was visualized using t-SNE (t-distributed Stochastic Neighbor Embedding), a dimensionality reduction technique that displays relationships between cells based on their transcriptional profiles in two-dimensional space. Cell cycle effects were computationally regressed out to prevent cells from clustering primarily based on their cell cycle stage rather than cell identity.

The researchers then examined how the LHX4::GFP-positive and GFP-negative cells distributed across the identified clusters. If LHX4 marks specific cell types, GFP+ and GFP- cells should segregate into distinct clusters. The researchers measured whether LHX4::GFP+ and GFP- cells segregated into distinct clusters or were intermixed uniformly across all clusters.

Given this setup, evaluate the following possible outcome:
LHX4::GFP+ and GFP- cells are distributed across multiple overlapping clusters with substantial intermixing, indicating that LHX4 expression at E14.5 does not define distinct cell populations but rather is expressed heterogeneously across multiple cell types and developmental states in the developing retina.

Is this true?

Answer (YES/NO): NO